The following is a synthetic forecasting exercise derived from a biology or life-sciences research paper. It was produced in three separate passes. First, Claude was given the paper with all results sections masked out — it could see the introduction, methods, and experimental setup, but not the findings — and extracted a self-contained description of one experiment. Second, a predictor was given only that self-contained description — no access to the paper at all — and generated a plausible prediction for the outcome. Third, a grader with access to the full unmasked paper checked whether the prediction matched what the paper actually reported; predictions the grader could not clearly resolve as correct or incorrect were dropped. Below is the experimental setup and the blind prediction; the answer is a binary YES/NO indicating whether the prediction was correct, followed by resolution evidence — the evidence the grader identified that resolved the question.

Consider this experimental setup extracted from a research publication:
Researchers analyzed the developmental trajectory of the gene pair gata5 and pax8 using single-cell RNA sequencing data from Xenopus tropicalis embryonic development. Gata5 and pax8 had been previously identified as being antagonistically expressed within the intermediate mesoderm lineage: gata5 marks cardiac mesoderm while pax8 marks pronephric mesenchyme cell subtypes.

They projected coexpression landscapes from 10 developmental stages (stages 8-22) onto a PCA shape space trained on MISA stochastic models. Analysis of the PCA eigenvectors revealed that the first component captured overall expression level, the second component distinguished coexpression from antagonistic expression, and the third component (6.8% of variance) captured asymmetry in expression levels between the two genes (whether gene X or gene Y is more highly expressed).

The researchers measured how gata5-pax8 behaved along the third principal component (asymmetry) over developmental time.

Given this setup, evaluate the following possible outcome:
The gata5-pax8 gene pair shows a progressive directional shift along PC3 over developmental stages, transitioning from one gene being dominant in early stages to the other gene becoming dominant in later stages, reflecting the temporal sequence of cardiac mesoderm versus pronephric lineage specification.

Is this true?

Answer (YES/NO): NO